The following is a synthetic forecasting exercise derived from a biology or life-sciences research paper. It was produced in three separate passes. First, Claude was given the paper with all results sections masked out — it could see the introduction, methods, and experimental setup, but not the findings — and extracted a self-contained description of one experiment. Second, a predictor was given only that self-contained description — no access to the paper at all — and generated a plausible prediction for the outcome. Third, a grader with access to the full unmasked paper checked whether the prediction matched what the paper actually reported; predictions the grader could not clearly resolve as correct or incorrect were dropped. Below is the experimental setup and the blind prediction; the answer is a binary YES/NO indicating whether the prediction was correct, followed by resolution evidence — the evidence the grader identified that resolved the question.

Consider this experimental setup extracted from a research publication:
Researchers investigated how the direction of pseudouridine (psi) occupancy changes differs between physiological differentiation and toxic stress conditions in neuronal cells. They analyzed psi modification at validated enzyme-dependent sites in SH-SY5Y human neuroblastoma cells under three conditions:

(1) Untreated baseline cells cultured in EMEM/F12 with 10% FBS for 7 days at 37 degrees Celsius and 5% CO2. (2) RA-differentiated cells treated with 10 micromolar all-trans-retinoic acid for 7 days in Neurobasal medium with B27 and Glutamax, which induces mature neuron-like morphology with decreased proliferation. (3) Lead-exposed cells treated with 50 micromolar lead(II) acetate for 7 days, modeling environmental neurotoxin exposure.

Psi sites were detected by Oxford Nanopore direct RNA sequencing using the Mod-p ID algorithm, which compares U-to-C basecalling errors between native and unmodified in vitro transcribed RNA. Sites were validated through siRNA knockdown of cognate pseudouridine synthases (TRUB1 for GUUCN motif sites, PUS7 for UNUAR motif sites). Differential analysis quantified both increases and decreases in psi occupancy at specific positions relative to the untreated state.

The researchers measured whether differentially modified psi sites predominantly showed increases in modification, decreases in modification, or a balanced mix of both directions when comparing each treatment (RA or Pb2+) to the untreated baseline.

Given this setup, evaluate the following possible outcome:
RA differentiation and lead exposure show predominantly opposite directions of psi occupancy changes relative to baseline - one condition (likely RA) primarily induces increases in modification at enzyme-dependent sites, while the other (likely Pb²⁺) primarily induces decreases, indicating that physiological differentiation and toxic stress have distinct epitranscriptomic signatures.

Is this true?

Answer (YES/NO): NO